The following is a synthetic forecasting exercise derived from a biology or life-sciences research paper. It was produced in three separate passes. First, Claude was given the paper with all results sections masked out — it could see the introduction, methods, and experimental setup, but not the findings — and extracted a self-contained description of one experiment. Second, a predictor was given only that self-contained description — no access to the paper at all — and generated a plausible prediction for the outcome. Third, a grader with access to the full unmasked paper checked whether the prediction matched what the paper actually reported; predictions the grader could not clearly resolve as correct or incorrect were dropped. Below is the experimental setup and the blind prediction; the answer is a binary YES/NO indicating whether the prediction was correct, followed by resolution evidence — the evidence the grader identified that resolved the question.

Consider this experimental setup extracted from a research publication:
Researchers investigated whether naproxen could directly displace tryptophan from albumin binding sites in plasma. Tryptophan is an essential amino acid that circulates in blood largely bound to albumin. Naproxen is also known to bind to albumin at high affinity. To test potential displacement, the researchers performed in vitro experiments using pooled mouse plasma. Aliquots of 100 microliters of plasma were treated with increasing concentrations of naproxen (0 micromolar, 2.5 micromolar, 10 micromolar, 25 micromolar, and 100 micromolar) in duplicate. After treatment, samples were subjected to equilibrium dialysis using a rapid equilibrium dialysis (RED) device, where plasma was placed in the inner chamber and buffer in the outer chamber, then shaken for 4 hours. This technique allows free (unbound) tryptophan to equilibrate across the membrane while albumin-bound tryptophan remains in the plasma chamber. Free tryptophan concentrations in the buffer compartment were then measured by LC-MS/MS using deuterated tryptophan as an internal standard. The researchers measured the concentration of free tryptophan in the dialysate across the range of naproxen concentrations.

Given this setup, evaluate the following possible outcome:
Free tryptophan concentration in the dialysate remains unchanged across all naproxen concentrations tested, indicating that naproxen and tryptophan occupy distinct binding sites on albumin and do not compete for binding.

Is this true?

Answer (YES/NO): NO